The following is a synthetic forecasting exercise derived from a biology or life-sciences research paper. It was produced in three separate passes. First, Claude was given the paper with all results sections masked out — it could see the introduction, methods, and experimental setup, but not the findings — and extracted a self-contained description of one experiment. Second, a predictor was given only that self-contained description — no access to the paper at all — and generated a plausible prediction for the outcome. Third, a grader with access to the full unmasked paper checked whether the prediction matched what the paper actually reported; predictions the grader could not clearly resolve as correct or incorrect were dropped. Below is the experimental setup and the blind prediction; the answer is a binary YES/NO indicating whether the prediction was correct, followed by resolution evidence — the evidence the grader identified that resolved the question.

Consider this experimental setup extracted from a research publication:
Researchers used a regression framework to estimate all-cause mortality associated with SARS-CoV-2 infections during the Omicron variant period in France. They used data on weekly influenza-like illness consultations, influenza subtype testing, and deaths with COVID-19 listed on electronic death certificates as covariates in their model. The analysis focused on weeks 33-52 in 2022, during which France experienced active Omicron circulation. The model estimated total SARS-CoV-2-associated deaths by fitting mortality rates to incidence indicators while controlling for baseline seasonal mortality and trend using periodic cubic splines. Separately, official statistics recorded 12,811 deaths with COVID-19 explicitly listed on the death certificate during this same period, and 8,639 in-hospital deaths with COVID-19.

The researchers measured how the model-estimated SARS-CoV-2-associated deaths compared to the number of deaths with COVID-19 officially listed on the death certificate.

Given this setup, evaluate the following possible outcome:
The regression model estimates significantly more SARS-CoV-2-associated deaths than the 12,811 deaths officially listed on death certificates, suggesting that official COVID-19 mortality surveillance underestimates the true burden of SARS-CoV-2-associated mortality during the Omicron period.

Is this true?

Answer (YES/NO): YES